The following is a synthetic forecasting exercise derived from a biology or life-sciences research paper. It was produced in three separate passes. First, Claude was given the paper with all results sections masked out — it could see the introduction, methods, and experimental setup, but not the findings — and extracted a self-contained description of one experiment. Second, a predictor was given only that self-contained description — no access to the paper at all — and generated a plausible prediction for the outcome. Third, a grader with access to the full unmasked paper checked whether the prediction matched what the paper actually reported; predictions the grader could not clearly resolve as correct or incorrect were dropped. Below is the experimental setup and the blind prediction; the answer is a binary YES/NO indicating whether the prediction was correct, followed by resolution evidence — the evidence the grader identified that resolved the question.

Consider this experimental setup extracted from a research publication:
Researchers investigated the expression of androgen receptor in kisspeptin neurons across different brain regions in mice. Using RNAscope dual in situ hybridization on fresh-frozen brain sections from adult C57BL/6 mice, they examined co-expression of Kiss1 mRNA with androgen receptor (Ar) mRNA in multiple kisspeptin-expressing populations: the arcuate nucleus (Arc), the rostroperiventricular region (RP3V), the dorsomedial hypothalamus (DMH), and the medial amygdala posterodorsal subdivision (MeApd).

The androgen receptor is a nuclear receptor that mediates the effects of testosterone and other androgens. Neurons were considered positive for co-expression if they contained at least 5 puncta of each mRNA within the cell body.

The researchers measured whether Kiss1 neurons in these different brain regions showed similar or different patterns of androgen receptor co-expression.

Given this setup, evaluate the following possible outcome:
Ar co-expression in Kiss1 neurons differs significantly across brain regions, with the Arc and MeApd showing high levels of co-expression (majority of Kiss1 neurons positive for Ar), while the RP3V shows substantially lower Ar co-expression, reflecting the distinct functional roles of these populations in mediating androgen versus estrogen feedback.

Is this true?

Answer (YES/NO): NO